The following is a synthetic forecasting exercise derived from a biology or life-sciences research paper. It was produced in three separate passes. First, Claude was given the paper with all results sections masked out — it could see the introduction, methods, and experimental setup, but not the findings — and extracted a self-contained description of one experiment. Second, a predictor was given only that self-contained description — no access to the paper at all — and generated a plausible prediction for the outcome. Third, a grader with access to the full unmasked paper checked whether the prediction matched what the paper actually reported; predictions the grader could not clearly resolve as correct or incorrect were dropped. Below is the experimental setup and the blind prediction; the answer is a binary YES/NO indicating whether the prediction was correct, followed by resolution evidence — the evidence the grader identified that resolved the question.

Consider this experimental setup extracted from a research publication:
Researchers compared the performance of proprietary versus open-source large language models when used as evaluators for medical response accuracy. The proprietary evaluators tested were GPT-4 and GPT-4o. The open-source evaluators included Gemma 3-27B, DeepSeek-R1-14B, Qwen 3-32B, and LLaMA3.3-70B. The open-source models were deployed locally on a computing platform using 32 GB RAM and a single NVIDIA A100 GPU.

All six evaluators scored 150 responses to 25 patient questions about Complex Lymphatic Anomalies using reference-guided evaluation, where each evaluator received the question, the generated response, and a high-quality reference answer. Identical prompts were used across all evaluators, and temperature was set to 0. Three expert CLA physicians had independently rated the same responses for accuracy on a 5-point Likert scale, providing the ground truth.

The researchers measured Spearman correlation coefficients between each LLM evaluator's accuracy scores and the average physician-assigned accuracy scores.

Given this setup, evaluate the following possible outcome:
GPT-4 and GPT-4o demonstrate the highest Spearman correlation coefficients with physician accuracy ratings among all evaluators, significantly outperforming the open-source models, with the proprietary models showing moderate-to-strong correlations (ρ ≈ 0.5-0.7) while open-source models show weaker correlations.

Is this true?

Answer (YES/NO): NO